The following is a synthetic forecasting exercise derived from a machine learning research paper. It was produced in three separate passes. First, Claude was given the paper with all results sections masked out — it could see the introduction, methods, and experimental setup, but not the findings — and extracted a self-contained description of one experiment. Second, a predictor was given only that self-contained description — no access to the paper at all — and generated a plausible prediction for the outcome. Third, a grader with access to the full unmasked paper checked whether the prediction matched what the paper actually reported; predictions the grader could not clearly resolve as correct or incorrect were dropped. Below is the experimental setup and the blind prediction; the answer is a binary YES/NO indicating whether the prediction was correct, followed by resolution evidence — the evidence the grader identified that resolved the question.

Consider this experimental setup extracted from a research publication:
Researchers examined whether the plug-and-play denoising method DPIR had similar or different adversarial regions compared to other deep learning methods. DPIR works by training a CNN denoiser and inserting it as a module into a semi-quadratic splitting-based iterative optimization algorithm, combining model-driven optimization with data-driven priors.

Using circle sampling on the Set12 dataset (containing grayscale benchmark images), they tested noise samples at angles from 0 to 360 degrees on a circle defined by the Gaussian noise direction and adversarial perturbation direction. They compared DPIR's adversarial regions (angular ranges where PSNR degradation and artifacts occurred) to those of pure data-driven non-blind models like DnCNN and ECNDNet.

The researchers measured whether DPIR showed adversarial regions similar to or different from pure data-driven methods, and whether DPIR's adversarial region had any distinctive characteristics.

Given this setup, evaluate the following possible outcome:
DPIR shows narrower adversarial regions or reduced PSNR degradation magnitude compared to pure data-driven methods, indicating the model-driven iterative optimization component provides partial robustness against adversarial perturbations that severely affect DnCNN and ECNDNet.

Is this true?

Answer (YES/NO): NO